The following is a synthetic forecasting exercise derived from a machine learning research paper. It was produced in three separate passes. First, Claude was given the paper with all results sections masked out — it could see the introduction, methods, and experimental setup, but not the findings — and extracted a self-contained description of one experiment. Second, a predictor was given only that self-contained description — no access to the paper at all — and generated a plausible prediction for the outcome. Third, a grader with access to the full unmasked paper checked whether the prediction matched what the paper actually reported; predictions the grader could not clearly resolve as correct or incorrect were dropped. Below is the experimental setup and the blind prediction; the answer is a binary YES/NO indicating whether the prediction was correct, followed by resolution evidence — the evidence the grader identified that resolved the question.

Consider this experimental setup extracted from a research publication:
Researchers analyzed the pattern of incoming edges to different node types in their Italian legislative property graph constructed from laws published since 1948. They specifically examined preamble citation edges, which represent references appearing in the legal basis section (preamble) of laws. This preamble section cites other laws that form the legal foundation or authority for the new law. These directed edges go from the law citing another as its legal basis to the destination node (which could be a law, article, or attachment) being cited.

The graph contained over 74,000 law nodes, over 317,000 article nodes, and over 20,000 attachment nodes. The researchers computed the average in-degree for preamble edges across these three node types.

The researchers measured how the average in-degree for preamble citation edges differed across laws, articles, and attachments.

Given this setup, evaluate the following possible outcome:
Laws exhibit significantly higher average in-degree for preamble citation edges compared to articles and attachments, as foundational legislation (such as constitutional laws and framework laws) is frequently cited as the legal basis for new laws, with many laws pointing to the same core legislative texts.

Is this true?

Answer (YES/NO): YES